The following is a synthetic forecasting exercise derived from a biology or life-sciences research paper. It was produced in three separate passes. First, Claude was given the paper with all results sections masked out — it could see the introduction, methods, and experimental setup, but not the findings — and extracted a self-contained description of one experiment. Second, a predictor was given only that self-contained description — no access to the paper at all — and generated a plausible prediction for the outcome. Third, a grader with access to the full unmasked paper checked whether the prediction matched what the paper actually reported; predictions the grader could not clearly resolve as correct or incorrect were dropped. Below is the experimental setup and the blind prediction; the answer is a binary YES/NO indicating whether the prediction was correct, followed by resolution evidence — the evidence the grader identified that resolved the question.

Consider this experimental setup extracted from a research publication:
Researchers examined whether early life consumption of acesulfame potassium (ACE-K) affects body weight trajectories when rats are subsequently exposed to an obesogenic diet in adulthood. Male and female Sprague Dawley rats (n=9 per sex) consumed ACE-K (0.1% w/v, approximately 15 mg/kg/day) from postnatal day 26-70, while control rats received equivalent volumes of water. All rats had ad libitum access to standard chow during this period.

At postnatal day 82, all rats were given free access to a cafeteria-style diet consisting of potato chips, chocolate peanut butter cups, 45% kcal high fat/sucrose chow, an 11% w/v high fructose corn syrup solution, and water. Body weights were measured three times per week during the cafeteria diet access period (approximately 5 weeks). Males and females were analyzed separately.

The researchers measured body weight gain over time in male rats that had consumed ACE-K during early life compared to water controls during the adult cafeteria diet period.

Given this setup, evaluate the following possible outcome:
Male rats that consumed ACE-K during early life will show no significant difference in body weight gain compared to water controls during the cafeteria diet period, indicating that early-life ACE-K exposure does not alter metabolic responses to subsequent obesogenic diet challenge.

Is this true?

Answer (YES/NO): NO